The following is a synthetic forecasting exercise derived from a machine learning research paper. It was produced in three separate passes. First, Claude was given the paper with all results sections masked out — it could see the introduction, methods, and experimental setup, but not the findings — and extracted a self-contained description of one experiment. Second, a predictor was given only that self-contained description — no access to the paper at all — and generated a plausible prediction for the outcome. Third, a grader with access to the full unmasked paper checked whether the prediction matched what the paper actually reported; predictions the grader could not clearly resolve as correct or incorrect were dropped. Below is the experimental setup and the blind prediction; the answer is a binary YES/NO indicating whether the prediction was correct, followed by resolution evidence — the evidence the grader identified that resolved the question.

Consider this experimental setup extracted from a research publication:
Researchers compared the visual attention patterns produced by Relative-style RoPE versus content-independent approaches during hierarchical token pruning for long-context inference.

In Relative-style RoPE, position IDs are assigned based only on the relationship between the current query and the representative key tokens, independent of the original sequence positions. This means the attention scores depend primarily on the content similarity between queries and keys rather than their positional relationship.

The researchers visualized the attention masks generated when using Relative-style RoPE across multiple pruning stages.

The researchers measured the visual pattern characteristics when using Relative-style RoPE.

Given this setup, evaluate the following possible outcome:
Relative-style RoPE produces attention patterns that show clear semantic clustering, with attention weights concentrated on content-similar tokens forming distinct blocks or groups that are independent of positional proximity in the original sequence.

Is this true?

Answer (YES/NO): NO